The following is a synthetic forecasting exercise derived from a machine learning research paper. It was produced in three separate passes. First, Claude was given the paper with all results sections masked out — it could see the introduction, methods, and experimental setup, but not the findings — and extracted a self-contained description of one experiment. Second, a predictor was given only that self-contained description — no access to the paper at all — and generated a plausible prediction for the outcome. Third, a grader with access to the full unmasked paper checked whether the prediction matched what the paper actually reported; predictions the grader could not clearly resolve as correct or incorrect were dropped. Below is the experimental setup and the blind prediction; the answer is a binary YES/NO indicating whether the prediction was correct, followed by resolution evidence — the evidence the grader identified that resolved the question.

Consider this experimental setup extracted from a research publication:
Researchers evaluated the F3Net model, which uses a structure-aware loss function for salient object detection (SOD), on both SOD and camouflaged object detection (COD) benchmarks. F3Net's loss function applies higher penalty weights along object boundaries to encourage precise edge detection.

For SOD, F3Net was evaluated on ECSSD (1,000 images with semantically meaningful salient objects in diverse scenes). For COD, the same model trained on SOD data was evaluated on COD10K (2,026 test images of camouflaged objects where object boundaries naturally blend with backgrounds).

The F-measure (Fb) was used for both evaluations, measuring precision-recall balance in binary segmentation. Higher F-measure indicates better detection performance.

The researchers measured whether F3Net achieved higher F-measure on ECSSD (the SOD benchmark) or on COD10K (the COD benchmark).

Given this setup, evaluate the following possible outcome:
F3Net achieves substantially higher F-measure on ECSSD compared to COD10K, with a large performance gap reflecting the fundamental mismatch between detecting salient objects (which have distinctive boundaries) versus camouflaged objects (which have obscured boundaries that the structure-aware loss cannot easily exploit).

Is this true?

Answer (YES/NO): YES